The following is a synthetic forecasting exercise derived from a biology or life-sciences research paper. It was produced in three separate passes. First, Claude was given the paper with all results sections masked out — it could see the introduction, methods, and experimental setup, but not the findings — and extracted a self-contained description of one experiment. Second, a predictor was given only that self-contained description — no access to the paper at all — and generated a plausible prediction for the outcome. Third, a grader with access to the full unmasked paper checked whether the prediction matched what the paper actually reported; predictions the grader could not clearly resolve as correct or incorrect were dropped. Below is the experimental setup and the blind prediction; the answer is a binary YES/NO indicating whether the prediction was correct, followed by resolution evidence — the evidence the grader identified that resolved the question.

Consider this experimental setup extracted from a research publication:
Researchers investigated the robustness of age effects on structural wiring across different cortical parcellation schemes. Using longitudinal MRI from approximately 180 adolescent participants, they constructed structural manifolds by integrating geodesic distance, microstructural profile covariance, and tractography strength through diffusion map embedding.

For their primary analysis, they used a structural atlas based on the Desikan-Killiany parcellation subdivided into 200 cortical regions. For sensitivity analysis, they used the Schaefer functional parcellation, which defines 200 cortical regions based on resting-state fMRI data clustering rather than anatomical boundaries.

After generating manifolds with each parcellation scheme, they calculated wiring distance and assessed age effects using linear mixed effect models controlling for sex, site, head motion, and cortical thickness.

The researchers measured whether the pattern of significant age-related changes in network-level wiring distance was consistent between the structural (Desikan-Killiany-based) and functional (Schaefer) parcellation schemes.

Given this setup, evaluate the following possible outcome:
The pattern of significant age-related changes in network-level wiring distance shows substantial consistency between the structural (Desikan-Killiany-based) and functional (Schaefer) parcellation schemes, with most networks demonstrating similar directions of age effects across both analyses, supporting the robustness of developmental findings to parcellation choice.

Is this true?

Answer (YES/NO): YES